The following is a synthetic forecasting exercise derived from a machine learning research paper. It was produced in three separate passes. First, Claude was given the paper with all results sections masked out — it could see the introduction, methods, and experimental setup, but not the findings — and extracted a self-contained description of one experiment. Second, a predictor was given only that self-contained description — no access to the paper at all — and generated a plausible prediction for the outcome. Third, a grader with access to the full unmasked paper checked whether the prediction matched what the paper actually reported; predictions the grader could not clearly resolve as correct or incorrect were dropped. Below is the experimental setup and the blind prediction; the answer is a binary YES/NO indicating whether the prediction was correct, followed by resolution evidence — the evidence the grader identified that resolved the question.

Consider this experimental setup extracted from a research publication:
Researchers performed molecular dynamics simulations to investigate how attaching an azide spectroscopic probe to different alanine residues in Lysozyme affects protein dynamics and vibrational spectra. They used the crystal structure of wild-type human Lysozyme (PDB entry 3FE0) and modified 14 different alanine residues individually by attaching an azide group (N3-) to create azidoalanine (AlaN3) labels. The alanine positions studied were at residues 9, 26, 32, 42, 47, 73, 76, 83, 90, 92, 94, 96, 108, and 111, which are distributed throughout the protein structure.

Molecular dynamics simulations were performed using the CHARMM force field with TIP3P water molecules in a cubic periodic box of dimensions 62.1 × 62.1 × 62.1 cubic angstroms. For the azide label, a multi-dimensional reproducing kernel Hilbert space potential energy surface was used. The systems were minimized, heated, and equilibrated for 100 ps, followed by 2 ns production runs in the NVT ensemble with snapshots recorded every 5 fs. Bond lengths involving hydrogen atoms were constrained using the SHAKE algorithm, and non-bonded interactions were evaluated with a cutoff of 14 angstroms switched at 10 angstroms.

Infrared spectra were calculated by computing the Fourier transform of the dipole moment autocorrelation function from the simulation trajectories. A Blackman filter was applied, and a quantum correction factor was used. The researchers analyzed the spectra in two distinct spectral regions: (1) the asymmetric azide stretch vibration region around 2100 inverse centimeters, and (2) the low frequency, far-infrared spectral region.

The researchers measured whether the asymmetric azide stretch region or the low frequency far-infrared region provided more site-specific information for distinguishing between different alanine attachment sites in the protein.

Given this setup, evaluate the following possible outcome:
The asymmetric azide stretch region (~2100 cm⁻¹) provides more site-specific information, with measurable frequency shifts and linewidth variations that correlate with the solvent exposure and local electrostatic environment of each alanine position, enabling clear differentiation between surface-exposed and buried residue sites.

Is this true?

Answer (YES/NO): NO